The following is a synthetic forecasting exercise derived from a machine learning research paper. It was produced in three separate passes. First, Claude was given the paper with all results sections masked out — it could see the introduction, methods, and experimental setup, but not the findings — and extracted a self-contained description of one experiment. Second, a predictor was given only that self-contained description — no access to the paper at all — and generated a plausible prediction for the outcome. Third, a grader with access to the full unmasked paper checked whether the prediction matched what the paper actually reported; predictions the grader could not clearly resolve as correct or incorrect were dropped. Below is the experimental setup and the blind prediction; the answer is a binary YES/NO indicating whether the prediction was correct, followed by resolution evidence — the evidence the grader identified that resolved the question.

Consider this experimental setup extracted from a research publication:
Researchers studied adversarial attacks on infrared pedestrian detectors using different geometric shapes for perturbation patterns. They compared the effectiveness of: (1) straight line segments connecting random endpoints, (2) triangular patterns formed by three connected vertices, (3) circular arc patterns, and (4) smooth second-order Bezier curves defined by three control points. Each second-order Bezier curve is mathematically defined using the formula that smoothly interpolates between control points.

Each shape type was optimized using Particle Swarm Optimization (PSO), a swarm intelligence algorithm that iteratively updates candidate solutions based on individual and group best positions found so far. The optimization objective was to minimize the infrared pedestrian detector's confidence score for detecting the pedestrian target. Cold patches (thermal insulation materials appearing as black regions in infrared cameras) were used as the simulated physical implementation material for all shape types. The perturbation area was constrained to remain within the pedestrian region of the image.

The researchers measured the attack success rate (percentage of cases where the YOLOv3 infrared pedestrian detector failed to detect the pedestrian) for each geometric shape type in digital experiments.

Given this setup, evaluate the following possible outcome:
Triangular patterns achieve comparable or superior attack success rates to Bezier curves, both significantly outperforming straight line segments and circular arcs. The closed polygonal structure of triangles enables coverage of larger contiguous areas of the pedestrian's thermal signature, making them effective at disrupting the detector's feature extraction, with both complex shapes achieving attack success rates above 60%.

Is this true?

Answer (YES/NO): NO